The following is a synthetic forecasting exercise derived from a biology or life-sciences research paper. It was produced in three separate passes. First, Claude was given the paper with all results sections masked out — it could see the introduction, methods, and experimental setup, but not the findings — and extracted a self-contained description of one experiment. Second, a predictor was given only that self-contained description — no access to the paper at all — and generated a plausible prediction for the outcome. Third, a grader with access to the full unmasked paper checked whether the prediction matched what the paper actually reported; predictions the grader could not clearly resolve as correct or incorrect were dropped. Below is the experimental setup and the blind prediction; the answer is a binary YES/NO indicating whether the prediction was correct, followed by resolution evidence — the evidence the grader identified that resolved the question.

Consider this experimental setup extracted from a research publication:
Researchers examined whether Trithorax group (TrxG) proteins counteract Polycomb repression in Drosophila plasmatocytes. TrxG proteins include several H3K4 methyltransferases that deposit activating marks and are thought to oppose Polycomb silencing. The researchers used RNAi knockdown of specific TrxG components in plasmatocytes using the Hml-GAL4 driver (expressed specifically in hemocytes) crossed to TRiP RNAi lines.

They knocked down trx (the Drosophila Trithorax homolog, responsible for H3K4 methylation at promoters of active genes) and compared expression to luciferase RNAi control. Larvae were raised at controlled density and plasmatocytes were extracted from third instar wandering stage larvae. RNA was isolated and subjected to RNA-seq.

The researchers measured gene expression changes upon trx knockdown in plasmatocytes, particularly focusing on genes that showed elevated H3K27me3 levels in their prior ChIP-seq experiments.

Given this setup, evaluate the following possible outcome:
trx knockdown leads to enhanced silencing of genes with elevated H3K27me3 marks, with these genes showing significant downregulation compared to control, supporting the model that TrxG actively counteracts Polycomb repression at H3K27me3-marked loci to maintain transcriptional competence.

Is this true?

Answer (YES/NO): YES